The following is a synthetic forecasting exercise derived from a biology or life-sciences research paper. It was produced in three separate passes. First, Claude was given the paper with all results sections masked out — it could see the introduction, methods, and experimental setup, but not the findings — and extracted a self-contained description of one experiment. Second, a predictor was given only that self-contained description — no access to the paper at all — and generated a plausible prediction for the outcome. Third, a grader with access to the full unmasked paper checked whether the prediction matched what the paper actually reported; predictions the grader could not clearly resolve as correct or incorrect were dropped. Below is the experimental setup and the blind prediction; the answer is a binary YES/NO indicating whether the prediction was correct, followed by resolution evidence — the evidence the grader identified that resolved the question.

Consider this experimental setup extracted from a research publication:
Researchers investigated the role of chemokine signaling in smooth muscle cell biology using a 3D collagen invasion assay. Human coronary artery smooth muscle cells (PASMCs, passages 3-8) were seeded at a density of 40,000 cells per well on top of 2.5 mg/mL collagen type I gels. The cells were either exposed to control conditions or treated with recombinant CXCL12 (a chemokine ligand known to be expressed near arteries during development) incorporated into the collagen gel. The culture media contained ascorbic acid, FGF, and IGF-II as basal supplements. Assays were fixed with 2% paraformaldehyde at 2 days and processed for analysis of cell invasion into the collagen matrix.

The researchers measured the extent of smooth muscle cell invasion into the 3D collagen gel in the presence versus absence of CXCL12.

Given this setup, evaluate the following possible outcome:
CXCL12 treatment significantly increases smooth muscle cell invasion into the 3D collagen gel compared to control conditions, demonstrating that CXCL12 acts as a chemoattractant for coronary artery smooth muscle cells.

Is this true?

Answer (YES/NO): NO